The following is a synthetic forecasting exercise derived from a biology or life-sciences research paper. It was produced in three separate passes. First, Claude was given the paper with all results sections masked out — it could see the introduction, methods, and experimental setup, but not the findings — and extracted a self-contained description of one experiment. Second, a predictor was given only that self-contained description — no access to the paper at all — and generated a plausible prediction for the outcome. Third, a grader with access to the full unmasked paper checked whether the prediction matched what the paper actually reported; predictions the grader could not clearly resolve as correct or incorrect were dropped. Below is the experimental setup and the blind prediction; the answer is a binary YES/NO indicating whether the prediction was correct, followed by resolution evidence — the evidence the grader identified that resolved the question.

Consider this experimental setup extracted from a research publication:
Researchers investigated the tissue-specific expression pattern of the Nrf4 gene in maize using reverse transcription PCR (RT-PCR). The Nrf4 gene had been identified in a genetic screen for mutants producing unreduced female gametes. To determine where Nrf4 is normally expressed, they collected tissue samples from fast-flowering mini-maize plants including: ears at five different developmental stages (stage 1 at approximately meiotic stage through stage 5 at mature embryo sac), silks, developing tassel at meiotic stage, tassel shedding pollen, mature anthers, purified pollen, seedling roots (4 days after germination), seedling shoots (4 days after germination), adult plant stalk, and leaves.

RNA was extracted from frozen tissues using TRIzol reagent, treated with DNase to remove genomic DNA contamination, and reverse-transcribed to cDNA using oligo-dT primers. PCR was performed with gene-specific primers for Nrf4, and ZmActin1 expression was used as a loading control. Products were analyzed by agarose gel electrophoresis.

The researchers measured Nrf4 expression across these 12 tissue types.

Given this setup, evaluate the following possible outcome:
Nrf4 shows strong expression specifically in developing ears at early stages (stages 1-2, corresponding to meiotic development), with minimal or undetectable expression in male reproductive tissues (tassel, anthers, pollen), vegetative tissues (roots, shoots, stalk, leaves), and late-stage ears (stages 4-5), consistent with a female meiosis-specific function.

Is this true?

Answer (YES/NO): NO